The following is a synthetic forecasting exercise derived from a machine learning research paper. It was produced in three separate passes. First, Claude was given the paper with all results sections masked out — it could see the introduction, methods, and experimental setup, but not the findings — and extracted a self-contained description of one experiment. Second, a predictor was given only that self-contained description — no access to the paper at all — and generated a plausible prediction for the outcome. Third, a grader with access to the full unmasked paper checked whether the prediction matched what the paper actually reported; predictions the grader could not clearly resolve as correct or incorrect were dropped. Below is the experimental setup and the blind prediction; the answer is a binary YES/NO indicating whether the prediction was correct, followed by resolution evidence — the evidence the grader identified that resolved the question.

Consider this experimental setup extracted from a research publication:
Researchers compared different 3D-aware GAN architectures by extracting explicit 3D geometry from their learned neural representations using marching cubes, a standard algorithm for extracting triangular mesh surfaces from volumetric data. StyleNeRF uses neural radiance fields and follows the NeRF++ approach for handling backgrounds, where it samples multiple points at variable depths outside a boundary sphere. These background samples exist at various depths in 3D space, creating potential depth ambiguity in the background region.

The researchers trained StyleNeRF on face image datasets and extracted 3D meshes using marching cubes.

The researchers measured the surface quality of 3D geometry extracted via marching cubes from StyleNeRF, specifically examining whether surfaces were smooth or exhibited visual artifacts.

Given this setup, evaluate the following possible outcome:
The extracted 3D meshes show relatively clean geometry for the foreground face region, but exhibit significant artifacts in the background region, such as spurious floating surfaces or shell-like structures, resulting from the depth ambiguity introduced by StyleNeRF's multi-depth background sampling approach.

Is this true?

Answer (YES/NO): NO